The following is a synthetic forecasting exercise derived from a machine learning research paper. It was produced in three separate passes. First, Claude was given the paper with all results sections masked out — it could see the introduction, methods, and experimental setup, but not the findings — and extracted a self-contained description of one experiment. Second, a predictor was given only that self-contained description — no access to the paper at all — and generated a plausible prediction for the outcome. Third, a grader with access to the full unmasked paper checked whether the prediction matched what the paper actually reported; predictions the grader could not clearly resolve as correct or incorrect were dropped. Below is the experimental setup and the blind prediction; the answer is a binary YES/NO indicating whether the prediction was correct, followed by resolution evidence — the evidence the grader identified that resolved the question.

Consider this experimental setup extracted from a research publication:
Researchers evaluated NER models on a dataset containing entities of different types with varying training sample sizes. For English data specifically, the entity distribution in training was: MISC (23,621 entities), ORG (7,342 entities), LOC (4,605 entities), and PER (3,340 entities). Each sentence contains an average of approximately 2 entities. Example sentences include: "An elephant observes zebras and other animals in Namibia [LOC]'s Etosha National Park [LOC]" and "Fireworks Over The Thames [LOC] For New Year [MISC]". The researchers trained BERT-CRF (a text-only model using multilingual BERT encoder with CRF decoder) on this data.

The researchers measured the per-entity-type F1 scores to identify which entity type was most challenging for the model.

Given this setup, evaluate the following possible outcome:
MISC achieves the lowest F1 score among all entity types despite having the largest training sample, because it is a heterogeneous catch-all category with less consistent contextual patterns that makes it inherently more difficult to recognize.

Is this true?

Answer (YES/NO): NO